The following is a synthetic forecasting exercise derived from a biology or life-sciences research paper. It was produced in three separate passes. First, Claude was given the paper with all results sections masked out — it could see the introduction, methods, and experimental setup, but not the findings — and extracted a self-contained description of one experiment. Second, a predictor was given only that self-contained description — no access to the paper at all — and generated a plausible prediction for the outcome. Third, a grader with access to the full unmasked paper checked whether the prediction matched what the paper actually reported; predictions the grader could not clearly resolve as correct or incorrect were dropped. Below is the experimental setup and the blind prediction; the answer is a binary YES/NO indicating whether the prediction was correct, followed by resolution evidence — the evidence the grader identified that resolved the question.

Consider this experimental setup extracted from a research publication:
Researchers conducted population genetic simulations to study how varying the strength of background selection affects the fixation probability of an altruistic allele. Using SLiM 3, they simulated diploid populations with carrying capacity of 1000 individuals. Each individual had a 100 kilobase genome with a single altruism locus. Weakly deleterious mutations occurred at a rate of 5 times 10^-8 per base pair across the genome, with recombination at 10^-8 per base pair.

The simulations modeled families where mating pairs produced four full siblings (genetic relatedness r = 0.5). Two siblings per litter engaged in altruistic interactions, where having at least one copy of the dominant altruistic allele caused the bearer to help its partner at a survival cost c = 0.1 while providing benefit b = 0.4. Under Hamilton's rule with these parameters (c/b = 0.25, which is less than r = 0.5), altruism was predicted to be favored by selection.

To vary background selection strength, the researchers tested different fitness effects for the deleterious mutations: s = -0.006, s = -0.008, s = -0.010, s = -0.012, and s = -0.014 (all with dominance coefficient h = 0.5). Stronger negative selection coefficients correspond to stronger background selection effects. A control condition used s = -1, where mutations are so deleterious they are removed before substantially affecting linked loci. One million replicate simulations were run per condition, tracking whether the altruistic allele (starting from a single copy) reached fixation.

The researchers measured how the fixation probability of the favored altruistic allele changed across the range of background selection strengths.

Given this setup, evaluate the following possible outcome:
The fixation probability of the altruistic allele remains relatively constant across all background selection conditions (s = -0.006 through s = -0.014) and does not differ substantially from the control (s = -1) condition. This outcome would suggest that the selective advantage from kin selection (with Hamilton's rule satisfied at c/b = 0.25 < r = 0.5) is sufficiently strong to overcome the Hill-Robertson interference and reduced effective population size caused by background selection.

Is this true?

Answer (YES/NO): NO